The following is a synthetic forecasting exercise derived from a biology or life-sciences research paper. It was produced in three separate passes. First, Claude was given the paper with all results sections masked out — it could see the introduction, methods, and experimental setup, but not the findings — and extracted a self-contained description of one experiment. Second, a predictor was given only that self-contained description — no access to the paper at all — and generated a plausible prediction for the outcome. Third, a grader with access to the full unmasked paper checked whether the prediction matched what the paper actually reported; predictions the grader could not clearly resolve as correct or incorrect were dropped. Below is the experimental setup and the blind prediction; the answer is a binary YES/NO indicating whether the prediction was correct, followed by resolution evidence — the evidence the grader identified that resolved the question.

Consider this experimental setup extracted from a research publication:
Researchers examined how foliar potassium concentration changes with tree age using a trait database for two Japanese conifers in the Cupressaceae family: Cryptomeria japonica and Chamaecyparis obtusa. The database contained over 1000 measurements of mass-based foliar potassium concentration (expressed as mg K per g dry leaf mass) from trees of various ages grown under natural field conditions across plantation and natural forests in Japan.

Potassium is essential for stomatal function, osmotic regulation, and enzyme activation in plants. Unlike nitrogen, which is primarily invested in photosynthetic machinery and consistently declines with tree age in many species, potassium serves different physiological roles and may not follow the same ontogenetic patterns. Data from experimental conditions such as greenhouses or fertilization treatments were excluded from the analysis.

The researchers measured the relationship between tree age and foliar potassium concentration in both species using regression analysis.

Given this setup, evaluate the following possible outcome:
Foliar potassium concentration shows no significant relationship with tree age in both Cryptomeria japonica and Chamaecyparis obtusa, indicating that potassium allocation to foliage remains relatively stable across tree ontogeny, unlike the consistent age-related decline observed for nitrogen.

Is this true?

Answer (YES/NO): NO